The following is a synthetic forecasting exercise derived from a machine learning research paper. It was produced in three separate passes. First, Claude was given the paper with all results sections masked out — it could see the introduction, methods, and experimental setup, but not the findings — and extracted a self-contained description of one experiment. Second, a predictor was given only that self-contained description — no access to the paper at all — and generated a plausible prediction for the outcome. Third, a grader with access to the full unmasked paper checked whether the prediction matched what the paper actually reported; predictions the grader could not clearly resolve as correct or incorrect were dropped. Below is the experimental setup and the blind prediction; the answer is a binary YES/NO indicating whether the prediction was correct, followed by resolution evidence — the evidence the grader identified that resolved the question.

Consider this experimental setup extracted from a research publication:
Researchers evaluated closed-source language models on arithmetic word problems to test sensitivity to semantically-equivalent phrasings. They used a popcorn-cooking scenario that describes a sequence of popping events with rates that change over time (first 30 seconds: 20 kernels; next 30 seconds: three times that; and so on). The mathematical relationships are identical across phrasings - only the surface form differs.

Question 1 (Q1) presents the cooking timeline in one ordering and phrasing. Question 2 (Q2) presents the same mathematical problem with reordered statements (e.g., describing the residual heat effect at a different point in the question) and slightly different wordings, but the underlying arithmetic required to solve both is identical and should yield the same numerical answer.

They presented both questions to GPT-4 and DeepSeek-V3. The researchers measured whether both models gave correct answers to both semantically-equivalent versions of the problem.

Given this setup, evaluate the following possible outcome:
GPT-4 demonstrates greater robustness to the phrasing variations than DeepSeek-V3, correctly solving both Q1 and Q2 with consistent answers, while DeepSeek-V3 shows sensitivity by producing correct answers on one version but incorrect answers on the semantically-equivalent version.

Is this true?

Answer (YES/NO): NO